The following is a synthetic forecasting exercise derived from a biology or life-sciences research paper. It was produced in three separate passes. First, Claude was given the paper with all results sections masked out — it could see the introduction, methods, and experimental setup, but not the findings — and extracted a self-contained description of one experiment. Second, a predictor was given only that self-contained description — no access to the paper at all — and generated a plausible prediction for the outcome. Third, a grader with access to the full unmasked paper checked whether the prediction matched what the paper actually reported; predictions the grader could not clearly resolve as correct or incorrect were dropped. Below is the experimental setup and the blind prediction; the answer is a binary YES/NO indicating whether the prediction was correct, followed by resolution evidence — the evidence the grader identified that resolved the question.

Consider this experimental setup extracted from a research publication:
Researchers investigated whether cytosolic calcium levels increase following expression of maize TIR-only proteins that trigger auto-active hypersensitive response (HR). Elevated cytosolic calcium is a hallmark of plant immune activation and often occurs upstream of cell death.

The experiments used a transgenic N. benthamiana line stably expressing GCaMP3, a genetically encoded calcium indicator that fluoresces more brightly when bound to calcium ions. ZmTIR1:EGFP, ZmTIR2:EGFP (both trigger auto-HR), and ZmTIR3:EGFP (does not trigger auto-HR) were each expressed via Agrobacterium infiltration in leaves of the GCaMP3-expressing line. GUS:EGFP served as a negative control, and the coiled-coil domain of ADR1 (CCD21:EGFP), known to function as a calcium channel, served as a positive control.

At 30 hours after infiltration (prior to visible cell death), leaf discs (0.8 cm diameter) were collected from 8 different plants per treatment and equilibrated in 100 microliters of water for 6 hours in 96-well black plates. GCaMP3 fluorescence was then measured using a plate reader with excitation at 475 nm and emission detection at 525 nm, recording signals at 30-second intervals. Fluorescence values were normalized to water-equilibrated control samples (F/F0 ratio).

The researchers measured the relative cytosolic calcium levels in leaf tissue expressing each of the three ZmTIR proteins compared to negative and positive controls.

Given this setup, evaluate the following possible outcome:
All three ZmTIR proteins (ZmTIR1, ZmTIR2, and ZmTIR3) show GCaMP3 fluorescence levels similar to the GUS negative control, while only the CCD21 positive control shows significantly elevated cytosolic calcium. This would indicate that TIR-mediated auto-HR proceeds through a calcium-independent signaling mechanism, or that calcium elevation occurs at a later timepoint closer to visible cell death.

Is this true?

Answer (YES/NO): NO